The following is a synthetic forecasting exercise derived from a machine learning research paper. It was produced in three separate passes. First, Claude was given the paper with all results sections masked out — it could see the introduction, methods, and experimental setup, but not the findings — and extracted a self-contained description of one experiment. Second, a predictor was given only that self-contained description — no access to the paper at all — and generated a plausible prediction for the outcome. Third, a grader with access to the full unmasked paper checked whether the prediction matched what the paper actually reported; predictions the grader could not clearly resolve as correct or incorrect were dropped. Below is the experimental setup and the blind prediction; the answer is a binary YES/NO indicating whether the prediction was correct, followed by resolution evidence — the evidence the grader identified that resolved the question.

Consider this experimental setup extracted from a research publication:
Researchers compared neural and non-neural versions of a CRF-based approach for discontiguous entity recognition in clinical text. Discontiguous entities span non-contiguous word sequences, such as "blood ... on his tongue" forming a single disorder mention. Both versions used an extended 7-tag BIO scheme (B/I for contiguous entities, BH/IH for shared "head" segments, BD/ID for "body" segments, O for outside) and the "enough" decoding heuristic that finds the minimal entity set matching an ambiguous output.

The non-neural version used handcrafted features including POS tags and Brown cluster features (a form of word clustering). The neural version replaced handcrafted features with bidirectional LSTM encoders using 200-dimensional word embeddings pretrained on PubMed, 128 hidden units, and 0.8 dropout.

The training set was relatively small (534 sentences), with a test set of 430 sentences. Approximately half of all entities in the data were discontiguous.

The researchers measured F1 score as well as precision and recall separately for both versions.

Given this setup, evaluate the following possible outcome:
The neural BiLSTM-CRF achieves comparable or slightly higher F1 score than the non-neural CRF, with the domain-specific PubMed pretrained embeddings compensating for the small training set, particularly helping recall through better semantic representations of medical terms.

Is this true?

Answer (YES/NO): YES